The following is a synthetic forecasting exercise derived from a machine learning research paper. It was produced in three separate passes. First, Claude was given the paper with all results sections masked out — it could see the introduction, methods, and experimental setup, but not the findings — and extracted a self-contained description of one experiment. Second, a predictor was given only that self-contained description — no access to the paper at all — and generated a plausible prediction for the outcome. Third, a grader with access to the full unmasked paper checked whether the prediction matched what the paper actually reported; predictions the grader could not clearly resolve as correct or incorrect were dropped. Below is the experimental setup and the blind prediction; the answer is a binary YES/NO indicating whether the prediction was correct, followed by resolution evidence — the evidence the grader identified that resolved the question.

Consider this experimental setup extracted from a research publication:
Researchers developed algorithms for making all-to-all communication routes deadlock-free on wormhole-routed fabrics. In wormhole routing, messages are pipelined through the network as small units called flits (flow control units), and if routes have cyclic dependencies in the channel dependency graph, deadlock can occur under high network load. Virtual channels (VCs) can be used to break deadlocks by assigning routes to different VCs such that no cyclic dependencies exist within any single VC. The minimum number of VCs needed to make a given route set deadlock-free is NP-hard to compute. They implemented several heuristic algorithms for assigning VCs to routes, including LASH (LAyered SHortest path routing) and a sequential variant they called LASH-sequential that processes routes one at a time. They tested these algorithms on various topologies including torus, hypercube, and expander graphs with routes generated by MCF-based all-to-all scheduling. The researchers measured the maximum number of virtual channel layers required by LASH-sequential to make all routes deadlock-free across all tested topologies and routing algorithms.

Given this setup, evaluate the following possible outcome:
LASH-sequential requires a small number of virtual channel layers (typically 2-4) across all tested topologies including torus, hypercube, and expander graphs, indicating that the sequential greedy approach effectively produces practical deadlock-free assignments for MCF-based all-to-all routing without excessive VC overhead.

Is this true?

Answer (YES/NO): YES